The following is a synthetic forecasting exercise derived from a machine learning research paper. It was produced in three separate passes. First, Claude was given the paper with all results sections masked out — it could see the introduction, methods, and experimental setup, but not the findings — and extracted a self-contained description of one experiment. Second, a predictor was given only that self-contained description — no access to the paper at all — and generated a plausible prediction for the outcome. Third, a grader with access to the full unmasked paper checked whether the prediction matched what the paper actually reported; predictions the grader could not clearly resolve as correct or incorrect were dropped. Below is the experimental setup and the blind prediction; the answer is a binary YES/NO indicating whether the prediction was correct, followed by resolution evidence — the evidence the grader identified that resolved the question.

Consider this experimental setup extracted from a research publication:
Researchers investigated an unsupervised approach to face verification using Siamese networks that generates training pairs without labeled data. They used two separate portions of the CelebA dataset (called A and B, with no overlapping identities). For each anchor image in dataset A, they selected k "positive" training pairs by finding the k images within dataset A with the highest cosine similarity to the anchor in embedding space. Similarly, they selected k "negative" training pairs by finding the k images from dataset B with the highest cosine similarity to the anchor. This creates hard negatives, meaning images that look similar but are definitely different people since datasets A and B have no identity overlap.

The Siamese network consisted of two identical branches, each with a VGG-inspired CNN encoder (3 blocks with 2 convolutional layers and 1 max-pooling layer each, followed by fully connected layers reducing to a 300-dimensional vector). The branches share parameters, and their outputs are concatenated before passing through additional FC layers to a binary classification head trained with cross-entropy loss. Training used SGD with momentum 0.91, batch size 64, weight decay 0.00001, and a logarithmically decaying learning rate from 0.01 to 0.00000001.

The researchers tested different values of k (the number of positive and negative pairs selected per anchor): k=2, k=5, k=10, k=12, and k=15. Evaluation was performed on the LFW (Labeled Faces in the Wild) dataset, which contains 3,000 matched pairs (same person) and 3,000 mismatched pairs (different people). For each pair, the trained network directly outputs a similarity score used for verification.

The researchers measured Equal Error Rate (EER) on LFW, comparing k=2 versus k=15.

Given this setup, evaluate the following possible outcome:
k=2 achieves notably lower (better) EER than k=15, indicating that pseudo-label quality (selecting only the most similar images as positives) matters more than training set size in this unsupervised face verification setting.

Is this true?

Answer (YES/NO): NO